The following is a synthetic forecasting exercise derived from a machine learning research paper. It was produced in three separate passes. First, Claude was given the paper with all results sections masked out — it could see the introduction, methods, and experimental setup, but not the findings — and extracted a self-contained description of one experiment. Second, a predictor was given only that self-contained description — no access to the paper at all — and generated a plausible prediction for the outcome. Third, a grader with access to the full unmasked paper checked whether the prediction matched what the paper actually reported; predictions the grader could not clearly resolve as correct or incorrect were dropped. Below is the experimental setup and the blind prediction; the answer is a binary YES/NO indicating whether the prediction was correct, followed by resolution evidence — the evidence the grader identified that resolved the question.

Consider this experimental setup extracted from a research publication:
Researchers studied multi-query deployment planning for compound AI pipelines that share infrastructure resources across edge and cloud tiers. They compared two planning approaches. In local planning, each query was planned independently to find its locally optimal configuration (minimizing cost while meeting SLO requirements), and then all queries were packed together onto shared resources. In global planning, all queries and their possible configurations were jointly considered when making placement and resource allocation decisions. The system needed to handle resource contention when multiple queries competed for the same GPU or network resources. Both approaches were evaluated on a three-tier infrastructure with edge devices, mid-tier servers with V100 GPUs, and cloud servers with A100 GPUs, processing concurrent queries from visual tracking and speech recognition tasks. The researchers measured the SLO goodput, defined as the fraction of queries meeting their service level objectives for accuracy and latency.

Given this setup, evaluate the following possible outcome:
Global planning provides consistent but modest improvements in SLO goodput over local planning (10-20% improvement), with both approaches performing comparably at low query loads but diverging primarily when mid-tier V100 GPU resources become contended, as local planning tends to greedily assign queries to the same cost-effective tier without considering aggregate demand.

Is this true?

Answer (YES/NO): NO